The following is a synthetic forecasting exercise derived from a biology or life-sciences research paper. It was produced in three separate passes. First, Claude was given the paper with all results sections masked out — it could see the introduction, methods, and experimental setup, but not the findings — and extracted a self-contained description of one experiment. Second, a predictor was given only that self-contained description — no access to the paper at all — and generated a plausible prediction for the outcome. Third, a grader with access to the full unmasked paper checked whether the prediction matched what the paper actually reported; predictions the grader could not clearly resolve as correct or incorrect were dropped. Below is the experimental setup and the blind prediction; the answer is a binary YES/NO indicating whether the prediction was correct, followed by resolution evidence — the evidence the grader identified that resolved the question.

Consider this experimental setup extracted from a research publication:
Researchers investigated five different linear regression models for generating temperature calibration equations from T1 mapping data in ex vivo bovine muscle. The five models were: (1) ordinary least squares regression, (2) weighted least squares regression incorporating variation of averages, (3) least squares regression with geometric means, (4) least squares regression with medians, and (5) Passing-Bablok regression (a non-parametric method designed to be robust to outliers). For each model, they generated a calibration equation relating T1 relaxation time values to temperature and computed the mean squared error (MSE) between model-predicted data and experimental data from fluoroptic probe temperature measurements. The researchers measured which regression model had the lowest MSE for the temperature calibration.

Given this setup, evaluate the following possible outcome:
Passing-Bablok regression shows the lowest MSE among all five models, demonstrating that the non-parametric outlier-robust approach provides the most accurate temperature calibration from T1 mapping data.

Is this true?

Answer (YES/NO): NO